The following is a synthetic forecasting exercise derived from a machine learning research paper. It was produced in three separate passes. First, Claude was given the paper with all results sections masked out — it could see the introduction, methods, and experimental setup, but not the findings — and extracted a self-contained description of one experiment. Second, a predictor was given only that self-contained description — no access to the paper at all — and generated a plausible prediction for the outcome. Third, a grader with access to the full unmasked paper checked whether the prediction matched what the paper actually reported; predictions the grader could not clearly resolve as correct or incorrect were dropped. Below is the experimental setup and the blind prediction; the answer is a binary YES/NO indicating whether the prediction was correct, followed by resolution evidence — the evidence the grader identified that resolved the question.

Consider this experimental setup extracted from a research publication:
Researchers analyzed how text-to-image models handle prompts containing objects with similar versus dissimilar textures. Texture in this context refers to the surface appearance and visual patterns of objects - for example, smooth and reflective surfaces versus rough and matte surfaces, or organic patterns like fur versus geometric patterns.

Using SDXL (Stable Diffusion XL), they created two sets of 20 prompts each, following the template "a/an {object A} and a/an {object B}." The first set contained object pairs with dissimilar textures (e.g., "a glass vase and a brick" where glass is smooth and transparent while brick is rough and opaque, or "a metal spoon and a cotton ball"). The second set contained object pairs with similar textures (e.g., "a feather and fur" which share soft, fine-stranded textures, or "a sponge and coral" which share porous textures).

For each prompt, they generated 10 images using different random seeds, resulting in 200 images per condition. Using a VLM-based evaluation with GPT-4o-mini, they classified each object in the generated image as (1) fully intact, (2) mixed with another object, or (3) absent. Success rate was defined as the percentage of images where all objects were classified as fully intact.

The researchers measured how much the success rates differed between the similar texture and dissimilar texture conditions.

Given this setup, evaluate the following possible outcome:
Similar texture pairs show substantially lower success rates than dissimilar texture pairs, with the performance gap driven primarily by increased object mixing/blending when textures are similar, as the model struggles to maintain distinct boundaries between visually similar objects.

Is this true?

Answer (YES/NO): NO